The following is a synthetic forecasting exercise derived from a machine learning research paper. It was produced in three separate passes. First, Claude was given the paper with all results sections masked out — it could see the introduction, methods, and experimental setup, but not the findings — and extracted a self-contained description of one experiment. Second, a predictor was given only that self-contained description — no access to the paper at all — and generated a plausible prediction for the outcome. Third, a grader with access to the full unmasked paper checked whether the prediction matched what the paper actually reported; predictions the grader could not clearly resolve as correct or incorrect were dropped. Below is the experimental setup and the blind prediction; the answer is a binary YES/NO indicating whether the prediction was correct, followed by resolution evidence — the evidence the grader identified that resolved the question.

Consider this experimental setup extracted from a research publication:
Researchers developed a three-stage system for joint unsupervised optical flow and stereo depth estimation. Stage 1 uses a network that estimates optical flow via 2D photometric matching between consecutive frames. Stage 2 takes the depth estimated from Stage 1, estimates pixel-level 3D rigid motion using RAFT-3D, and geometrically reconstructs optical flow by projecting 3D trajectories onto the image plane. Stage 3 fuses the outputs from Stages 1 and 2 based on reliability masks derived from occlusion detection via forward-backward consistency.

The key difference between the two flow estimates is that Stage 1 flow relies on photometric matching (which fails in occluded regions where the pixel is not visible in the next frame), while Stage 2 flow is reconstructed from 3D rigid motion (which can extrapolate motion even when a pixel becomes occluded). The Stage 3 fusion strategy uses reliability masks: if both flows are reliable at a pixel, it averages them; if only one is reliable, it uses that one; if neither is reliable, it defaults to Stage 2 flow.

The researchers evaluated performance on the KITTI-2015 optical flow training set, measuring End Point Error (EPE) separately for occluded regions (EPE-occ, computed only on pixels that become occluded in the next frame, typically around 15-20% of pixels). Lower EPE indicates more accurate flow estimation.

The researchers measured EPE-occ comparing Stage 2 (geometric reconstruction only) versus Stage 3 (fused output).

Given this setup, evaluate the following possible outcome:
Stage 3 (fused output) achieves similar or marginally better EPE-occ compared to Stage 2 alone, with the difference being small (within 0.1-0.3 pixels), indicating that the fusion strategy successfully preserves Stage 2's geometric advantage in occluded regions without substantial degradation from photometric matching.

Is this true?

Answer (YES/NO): NO